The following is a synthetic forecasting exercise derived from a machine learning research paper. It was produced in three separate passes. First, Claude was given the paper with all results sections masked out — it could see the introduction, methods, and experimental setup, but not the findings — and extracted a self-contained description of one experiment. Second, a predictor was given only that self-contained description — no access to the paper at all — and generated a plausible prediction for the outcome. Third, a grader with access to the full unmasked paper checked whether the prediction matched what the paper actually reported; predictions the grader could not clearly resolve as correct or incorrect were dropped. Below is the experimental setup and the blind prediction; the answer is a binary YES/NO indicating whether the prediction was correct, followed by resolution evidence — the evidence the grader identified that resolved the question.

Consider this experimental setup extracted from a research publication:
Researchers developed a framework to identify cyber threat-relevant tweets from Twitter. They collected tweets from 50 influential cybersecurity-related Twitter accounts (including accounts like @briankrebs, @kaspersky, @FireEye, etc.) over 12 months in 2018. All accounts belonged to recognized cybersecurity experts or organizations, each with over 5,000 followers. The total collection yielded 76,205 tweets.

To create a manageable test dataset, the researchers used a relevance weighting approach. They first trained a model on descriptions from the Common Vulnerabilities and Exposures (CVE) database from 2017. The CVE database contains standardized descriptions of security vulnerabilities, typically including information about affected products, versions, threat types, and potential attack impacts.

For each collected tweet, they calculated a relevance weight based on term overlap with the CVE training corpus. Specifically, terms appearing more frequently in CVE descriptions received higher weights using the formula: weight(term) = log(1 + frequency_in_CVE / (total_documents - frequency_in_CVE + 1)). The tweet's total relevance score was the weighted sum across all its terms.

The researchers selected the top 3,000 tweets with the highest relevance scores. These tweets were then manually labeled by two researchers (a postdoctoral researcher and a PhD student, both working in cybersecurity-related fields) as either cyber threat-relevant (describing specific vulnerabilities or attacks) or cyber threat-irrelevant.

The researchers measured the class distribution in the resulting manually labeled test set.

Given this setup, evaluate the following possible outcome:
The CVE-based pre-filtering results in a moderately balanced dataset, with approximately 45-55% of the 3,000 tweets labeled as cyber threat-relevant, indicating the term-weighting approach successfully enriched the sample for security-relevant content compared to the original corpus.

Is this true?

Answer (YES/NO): NO